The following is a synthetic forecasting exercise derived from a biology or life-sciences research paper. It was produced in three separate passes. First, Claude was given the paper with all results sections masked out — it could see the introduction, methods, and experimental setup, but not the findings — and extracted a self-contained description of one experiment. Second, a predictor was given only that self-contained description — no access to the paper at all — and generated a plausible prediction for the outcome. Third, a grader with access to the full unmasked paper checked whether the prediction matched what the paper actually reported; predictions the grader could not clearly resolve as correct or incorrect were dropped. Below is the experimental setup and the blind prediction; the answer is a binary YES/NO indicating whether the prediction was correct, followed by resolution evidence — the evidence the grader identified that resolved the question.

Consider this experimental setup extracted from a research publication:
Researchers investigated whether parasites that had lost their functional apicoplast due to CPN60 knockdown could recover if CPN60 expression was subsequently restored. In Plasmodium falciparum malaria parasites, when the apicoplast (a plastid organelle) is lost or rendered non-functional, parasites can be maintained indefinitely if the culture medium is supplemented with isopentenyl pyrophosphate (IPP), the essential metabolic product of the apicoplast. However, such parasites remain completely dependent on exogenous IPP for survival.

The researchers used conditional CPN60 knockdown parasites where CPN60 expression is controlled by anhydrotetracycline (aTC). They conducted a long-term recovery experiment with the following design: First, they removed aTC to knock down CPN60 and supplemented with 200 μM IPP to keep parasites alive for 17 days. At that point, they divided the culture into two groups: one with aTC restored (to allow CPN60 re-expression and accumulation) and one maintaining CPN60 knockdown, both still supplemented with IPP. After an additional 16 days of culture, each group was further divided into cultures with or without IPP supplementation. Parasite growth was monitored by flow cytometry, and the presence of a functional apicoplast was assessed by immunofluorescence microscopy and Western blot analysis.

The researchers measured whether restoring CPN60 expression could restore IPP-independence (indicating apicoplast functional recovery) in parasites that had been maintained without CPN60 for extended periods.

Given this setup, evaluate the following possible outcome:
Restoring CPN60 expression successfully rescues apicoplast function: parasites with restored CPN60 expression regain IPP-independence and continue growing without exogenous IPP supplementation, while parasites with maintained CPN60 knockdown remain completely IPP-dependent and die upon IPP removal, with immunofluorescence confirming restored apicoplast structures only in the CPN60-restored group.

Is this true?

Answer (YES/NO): NO